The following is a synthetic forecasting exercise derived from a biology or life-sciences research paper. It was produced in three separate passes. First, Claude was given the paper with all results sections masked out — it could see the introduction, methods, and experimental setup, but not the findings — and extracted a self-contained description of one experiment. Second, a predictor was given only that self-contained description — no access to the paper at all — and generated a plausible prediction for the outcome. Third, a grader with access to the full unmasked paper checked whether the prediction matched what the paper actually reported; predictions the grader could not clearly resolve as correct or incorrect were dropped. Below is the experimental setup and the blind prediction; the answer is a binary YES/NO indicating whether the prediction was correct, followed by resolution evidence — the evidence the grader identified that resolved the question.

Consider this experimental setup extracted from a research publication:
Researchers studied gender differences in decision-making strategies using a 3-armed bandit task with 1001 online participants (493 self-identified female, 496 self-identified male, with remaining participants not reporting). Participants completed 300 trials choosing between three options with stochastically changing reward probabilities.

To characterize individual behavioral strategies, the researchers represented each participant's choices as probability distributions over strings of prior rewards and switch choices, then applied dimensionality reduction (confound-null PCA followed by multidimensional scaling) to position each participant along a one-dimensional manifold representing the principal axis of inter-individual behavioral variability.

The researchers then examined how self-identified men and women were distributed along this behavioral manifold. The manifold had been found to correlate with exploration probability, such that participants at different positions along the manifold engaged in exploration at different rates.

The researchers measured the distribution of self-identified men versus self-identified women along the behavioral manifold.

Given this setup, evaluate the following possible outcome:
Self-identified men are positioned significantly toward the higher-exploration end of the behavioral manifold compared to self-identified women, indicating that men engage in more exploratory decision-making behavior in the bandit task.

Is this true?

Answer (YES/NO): NO